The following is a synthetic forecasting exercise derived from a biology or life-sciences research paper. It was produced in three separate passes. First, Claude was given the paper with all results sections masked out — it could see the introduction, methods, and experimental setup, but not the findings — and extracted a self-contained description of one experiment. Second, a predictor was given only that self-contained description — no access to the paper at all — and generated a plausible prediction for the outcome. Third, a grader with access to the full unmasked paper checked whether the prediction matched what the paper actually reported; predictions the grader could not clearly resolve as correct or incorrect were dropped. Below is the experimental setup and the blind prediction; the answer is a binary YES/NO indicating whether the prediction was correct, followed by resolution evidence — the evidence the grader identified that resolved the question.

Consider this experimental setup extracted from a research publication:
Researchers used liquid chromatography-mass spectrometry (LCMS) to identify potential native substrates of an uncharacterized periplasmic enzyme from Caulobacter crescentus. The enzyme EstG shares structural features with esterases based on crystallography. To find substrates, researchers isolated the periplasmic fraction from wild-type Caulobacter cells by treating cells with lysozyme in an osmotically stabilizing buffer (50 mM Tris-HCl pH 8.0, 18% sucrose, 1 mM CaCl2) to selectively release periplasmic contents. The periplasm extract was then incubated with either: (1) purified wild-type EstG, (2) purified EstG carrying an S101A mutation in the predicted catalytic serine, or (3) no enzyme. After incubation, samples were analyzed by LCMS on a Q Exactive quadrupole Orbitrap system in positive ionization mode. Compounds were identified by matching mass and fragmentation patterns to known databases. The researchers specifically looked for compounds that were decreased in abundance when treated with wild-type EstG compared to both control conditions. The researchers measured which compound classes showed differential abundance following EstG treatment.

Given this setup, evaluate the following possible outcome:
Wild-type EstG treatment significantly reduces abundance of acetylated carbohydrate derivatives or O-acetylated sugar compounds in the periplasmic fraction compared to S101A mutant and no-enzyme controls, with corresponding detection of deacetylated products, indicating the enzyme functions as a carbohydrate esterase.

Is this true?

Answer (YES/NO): NO